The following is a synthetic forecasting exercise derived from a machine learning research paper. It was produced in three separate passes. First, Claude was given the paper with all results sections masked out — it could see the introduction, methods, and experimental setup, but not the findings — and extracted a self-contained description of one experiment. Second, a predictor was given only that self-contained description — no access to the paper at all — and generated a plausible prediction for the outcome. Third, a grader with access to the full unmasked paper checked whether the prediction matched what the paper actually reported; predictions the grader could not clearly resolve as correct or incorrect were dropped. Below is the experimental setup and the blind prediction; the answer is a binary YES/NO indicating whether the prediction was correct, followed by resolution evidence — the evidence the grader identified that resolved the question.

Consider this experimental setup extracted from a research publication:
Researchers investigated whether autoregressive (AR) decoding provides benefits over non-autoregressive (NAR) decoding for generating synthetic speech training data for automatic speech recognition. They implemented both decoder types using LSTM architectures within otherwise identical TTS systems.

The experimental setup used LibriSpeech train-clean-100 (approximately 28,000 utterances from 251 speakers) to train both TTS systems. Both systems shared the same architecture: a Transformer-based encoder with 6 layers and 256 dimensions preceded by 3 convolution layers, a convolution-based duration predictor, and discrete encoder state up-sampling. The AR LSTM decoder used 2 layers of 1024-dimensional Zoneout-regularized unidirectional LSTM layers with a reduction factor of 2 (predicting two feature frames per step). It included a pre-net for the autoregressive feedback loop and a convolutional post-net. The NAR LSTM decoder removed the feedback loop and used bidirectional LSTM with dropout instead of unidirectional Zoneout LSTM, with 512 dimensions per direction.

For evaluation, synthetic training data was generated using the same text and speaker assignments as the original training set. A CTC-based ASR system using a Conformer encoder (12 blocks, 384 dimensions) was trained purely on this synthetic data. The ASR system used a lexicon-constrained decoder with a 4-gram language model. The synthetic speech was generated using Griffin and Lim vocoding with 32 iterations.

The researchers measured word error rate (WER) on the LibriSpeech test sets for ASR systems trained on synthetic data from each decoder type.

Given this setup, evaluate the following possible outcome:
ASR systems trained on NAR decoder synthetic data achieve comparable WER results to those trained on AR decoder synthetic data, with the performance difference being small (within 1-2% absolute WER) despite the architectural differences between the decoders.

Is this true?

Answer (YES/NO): NO